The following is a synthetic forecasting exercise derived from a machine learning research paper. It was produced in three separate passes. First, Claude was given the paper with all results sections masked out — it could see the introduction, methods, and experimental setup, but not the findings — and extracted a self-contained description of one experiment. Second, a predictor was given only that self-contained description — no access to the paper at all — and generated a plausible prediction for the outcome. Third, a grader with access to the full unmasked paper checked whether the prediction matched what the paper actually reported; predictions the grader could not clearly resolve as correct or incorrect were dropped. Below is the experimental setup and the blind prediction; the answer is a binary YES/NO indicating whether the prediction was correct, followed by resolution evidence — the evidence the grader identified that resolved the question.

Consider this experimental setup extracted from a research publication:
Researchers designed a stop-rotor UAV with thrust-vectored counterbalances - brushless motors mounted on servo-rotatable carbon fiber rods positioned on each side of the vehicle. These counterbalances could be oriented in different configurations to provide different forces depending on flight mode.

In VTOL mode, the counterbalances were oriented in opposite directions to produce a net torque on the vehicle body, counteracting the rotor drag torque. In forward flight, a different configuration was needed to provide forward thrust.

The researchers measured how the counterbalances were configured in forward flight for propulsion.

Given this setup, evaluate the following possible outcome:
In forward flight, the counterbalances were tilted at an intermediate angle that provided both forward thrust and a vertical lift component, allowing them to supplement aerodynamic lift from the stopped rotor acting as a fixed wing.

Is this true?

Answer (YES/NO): NO